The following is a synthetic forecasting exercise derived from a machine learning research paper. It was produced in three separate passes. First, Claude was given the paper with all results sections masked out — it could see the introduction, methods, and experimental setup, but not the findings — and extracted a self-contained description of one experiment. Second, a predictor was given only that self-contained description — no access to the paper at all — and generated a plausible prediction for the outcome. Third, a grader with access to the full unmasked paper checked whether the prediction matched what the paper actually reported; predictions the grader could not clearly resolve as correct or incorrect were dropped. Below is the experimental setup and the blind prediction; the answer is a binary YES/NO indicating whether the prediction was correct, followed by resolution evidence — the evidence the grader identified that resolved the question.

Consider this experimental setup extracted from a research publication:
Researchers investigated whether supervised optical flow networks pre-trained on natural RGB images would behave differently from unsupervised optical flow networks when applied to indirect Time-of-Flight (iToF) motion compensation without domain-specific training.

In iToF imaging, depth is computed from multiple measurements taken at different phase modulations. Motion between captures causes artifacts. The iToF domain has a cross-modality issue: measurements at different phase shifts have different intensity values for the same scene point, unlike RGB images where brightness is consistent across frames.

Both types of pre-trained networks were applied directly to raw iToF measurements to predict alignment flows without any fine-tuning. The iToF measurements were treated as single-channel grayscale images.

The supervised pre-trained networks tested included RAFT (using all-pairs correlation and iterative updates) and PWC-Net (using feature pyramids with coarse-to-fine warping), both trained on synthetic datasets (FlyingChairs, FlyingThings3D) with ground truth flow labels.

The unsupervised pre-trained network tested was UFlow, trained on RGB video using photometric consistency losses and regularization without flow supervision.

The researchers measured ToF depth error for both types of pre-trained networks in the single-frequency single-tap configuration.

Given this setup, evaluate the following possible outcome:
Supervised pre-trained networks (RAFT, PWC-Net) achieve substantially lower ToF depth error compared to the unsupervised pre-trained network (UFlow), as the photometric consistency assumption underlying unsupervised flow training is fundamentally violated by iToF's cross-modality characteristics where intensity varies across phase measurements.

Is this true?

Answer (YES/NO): NO